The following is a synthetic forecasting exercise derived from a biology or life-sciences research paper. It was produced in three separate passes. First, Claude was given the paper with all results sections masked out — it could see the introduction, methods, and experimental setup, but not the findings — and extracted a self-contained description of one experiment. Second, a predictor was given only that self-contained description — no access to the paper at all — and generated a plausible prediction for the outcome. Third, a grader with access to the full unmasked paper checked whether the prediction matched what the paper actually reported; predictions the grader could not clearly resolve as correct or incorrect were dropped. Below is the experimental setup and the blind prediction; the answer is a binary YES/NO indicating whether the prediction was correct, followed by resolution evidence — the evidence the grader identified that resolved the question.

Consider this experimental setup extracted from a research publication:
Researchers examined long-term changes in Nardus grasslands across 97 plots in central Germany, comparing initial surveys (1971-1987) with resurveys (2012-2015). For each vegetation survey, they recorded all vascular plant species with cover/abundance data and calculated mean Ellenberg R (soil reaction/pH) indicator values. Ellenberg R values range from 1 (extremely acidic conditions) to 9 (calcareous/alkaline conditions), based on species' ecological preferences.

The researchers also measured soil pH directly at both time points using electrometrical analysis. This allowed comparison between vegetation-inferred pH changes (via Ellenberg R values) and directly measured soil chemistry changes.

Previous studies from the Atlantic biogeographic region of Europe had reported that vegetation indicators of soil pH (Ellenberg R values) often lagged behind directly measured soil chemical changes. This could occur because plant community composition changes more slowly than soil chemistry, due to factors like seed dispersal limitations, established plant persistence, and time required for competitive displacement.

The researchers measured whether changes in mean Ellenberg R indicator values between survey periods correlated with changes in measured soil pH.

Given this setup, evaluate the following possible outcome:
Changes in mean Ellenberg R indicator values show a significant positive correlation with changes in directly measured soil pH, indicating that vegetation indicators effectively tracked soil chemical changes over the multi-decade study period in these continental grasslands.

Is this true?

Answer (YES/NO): YES